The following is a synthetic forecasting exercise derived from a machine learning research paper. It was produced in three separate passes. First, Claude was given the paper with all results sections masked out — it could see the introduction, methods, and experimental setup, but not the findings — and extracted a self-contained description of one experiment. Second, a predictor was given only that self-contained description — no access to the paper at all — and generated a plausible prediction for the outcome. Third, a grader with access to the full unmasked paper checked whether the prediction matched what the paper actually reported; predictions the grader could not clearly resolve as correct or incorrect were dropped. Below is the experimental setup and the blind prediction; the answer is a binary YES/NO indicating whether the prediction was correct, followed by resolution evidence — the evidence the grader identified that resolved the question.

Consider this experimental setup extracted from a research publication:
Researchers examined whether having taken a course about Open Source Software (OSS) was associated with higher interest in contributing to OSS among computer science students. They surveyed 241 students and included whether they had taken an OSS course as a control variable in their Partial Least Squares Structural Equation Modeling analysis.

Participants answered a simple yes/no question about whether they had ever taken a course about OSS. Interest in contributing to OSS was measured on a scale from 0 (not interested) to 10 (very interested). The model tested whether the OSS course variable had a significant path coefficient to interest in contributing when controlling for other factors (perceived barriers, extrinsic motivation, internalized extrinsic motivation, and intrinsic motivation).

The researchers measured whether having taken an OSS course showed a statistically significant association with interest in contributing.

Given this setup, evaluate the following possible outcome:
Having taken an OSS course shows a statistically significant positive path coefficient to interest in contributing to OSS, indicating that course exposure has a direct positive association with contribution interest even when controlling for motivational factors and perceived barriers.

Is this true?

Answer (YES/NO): NO